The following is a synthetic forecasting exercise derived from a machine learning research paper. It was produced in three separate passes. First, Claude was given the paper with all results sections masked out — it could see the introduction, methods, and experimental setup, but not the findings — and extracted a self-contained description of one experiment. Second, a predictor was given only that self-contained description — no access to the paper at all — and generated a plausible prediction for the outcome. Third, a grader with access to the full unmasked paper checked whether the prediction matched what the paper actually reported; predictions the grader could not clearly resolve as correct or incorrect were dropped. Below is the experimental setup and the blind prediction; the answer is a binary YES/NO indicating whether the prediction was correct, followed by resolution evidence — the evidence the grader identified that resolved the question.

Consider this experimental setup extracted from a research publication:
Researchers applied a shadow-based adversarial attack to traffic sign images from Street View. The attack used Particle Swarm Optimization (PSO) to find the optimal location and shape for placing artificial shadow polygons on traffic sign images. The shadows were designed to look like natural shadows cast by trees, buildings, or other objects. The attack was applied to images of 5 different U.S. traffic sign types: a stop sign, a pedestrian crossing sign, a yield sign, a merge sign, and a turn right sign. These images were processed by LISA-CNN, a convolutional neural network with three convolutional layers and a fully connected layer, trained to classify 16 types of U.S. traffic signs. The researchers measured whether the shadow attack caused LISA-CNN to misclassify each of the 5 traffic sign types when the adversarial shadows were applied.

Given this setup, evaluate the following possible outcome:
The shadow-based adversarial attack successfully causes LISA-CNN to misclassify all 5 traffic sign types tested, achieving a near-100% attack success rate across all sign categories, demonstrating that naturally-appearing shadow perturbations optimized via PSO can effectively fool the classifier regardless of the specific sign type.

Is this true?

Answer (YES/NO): YES